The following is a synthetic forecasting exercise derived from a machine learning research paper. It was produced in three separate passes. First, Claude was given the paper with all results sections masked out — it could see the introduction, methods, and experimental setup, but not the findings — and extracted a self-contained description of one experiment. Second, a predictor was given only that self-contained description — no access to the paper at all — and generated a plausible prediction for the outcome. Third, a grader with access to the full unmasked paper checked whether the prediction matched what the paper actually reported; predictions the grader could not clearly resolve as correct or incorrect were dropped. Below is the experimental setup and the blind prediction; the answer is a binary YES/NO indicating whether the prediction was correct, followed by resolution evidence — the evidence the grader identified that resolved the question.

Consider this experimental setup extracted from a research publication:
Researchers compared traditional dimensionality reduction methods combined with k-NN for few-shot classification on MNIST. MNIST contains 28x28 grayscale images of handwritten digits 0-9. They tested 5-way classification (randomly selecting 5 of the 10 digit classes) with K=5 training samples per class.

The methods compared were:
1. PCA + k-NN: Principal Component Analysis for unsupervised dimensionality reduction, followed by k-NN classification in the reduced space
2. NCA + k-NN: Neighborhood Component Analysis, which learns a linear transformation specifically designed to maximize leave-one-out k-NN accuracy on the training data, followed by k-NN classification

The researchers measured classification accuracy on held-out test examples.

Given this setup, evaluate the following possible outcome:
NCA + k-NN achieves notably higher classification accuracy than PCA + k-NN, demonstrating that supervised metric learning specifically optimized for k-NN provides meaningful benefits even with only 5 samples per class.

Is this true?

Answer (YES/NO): NO